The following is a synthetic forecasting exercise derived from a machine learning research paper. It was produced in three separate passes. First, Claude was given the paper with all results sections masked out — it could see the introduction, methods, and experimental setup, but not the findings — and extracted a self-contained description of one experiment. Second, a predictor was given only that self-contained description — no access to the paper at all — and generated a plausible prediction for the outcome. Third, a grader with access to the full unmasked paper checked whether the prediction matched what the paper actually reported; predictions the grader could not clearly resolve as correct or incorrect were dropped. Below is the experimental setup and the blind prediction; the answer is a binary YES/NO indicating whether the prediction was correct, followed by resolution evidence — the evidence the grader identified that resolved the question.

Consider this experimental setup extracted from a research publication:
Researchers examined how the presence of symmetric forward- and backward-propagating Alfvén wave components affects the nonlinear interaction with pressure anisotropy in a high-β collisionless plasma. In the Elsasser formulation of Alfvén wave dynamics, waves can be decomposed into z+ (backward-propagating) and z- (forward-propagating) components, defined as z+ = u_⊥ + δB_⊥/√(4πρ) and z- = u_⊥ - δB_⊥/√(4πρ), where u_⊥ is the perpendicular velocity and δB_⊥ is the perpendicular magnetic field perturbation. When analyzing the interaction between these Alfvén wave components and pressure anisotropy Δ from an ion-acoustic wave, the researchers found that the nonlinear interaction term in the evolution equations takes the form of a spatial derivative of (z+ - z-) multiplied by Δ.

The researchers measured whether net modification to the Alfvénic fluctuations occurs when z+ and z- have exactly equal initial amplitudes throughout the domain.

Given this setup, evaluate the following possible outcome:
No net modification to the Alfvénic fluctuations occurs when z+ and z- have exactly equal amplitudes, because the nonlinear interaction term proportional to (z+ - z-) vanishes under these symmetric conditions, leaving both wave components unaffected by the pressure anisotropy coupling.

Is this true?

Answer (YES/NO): YES